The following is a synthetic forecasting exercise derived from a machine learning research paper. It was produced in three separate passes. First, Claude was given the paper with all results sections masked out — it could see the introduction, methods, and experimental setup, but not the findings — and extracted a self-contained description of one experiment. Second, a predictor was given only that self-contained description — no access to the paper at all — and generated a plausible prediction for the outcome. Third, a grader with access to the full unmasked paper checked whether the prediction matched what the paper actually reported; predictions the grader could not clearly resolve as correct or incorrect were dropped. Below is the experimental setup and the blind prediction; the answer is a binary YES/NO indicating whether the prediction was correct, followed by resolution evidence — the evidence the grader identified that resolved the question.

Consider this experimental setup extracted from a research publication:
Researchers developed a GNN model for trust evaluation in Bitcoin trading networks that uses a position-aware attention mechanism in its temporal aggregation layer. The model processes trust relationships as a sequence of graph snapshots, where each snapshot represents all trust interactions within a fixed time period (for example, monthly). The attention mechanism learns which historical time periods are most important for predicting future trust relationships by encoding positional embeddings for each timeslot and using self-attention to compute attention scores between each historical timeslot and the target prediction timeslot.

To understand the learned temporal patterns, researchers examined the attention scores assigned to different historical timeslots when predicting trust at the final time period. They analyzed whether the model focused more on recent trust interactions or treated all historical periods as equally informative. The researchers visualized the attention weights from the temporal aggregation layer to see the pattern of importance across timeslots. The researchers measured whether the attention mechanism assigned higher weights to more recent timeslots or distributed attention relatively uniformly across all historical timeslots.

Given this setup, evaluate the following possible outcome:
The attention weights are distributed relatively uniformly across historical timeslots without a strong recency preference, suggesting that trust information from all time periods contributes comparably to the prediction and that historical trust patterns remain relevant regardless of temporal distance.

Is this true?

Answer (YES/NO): NO